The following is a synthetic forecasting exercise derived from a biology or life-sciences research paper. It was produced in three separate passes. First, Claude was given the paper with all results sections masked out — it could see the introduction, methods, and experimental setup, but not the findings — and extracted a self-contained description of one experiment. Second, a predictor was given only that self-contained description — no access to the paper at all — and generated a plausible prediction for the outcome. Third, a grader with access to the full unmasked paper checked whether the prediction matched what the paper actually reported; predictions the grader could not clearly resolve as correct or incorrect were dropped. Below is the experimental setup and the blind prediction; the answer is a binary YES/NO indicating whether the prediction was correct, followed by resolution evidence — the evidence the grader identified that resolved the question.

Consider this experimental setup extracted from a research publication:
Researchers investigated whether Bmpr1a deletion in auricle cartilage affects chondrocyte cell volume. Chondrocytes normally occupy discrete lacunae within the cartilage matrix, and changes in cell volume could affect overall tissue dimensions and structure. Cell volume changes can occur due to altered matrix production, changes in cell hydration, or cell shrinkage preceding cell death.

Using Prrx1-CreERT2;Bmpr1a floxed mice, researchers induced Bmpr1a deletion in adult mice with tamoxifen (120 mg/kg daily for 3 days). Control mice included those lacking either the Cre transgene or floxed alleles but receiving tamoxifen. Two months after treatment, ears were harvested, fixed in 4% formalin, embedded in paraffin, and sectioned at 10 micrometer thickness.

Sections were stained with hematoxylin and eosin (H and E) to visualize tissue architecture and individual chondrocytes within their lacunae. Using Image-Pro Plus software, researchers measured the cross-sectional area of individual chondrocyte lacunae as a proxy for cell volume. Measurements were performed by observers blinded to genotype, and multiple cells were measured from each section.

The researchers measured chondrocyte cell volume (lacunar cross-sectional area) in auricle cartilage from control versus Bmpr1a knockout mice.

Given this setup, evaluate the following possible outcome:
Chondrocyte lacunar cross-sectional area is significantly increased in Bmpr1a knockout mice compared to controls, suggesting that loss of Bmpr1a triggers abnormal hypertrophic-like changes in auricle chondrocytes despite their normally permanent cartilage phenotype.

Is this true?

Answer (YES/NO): NO